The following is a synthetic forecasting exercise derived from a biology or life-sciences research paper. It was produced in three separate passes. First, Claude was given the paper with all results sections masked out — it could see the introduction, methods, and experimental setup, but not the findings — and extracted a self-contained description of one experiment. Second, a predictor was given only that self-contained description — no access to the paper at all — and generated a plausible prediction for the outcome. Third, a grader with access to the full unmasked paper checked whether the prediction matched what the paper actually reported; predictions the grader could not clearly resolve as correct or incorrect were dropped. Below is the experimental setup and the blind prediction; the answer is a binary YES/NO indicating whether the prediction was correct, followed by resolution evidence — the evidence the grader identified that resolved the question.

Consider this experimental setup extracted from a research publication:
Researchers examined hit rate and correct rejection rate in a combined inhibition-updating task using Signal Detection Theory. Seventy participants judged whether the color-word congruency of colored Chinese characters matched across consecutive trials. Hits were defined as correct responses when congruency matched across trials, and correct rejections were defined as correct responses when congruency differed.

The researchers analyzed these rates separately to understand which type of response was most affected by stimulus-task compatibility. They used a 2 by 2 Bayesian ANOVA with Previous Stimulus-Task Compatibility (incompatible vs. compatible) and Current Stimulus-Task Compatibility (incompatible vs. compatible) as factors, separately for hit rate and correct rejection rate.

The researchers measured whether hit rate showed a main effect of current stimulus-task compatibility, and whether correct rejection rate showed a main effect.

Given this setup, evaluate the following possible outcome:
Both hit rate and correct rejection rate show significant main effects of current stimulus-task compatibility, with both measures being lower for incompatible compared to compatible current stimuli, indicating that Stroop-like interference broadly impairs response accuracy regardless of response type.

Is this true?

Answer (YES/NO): NO